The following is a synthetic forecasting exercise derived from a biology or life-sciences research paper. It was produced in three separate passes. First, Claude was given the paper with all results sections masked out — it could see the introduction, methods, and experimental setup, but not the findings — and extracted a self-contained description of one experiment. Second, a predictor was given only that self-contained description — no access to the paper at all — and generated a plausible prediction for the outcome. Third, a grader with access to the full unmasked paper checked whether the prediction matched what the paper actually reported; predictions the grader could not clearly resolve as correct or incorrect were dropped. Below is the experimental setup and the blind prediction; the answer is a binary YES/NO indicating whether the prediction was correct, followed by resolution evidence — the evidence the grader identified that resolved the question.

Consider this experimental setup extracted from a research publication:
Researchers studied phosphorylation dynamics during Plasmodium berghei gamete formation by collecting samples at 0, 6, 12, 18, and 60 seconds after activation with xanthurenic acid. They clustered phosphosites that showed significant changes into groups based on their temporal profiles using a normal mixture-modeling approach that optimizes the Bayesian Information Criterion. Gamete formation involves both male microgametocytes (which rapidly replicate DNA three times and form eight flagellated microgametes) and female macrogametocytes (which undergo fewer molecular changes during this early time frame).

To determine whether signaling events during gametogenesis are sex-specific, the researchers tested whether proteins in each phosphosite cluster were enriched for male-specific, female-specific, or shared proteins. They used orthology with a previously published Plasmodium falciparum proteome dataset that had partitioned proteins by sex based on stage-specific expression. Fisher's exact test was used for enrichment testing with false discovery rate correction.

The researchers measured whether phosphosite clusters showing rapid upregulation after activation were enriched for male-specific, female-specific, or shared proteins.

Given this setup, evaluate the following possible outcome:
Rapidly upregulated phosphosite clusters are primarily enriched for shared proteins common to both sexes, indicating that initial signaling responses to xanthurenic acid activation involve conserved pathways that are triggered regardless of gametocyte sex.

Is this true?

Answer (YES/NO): NO